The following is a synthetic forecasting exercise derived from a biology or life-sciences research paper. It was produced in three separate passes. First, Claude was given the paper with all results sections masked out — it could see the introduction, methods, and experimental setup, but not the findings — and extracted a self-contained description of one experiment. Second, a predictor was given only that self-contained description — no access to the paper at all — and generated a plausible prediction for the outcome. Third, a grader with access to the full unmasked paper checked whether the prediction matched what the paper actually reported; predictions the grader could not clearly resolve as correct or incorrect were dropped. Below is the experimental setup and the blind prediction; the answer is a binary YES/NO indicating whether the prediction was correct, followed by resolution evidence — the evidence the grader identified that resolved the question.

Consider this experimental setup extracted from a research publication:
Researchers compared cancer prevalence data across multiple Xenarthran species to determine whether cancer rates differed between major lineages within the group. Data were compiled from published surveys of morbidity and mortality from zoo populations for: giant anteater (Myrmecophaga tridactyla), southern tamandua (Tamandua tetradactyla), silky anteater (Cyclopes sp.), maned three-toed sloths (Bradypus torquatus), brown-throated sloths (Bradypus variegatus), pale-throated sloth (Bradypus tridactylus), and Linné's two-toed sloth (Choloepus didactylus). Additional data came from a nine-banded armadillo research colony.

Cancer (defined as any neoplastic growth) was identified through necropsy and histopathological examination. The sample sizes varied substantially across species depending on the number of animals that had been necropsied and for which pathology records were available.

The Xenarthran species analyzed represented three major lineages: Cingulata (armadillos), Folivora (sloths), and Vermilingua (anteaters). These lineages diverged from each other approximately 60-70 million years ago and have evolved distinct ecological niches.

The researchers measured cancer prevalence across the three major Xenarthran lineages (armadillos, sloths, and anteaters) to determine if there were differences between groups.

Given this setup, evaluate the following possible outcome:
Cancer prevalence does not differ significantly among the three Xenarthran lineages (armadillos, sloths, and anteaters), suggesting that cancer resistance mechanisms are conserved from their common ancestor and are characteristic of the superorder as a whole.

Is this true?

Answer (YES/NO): NO